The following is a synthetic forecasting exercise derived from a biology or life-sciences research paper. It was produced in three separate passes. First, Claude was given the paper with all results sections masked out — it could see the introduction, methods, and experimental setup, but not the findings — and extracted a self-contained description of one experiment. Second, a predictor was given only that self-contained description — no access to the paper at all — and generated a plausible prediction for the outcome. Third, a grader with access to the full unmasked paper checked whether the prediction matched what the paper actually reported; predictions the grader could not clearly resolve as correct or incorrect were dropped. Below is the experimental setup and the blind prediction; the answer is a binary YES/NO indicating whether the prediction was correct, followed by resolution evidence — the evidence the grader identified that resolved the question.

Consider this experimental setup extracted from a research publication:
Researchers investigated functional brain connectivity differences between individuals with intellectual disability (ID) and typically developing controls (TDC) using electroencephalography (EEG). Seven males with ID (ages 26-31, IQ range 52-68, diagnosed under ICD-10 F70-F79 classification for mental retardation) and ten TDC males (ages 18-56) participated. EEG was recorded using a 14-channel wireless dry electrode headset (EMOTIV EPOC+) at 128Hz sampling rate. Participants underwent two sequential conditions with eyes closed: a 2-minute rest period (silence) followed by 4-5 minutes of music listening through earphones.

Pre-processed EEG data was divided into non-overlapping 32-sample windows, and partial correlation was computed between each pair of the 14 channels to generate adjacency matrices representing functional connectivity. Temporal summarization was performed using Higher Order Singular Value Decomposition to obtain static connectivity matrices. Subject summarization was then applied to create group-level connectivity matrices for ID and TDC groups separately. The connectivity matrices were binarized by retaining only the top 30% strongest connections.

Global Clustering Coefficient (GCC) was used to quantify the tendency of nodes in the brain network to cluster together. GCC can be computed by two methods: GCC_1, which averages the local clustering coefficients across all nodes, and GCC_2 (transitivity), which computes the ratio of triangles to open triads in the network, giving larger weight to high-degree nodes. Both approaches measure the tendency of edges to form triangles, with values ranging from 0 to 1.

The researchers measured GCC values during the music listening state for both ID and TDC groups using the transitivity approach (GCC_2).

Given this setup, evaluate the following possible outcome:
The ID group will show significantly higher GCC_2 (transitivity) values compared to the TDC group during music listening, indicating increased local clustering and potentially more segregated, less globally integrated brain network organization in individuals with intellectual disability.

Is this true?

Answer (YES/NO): NO